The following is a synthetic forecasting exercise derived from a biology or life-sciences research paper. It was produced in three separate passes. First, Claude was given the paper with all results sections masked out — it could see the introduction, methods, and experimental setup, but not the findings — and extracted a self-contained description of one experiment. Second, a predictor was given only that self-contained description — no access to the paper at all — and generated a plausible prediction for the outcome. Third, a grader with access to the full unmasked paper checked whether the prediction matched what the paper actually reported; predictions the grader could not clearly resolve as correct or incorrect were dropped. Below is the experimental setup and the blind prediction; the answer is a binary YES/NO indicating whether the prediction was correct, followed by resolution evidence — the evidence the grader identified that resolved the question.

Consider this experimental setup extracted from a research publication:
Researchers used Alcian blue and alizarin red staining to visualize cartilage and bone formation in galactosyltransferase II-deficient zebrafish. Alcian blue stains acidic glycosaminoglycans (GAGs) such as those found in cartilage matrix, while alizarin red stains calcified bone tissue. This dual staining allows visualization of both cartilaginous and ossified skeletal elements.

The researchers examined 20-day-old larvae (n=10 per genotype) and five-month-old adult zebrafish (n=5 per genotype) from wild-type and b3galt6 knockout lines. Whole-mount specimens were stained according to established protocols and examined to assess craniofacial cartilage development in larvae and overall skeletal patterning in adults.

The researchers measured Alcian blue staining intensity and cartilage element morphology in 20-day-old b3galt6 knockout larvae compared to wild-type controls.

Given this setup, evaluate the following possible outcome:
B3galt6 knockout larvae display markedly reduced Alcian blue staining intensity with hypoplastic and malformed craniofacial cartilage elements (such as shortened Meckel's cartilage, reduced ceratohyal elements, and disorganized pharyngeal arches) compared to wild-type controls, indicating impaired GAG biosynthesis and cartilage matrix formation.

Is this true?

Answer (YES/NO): NO